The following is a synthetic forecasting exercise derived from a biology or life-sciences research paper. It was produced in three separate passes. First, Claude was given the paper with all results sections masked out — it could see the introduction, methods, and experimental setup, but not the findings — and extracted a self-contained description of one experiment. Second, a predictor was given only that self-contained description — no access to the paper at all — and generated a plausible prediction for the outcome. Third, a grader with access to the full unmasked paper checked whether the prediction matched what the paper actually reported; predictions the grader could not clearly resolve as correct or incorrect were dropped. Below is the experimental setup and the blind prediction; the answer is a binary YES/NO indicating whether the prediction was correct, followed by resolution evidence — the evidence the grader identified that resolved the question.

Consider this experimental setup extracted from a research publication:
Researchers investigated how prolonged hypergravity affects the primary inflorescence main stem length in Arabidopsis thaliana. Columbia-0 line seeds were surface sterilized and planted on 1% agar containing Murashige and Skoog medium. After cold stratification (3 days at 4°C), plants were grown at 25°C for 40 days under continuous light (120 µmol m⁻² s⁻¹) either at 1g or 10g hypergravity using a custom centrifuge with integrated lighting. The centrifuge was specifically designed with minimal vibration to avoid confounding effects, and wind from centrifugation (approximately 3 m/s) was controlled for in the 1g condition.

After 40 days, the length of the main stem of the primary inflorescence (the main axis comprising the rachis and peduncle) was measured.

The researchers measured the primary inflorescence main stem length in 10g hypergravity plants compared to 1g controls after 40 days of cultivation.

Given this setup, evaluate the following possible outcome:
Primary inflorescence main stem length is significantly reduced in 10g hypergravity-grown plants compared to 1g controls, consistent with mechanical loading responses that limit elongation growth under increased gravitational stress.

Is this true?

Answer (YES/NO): YES